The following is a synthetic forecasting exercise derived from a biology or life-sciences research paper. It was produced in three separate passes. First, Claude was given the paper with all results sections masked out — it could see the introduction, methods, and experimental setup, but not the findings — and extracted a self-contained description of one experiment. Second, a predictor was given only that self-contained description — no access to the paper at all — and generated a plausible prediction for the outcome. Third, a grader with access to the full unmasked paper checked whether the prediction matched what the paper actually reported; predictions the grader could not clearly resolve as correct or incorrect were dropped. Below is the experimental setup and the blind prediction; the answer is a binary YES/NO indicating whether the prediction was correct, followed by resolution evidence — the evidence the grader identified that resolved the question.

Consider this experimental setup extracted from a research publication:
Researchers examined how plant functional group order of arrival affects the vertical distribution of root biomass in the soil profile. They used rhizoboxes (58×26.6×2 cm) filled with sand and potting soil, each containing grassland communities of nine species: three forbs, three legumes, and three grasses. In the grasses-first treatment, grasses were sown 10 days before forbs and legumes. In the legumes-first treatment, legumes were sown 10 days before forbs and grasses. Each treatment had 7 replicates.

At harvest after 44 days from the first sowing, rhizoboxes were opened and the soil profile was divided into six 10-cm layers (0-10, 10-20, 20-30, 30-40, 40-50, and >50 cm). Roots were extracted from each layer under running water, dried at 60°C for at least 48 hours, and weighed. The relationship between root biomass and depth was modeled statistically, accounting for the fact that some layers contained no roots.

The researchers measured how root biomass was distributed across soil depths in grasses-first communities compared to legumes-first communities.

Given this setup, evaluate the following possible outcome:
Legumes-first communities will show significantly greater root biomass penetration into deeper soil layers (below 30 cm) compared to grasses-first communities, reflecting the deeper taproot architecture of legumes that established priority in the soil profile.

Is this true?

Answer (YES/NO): YES